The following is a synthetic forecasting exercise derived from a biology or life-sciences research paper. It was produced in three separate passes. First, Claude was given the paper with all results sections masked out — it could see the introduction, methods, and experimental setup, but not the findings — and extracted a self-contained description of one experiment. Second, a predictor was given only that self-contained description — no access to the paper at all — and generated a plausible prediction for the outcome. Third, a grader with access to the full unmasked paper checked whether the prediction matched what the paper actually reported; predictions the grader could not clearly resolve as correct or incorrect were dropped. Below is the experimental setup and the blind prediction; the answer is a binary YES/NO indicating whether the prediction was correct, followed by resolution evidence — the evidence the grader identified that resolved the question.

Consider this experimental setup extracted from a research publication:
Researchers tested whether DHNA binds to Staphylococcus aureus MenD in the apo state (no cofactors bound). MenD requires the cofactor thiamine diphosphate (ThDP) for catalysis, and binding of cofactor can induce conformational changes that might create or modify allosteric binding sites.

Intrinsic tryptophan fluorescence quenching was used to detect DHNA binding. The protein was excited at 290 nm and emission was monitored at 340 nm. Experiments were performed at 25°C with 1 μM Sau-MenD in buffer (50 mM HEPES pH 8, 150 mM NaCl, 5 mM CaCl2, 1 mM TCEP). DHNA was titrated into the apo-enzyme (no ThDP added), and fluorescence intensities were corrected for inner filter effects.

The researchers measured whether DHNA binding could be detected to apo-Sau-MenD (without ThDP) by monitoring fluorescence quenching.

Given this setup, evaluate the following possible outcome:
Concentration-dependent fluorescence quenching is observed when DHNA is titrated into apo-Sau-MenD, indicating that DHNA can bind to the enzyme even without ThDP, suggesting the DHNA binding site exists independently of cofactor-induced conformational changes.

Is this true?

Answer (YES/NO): YES